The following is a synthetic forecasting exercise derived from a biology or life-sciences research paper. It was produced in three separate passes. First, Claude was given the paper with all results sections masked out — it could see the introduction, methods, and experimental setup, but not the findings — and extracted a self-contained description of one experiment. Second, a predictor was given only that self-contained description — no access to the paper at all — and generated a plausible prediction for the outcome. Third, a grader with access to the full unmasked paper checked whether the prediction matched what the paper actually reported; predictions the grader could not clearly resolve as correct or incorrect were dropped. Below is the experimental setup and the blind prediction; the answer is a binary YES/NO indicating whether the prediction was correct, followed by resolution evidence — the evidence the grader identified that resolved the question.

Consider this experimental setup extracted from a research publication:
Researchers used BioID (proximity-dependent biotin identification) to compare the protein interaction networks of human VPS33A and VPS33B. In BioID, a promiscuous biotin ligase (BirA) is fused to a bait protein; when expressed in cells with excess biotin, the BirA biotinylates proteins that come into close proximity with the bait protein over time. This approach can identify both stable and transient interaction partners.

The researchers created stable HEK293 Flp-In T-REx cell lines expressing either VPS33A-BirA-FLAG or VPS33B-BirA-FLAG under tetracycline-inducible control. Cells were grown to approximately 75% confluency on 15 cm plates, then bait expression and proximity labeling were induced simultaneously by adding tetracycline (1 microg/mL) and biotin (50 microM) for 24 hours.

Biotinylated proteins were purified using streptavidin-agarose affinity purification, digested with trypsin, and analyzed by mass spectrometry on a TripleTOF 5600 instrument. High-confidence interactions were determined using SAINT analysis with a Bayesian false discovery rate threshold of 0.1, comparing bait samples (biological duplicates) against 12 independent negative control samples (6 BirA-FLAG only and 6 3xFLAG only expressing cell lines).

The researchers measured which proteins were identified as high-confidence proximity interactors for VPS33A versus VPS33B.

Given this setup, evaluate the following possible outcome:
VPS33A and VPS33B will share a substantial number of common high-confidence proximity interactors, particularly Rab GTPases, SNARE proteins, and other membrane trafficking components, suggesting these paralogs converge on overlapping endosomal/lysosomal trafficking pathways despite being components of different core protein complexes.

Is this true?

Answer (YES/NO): NO